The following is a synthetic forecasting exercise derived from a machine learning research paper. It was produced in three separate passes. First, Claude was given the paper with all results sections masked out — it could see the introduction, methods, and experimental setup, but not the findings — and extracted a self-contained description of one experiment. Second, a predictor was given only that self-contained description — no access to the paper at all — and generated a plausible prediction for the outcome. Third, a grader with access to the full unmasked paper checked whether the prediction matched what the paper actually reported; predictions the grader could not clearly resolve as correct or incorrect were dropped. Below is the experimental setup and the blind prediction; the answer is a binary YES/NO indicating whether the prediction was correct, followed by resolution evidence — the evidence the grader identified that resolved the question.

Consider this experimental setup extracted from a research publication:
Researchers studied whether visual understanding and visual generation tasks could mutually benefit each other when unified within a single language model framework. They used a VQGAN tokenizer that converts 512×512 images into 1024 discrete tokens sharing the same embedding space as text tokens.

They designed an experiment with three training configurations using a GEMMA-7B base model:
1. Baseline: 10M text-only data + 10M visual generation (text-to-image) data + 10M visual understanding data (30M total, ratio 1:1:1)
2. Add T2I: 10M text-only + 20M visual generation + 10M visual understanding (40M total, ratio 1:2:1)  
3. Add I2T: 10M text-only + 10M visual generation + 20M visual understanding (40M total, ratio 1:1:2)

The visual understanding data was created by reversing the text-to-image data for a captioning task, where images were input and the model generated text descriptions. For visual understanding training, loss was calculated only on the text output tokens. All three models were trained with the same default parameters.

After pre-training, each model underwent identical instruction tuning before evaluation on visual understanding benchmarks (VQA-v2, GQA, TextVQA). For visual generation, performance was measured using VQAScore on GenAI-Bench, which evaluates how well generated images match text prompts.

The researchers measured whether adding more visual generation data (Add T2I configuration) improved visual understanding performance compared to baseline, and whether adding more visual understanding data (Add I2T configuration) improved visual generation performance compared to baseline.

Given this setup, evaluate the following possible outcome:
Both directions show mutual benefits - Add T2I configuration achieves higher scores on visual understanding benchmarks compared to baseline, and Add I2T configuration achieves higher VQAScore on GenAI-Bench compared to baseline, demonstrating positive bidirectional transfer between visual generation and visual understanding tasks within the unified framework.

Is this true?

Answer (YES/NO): YES